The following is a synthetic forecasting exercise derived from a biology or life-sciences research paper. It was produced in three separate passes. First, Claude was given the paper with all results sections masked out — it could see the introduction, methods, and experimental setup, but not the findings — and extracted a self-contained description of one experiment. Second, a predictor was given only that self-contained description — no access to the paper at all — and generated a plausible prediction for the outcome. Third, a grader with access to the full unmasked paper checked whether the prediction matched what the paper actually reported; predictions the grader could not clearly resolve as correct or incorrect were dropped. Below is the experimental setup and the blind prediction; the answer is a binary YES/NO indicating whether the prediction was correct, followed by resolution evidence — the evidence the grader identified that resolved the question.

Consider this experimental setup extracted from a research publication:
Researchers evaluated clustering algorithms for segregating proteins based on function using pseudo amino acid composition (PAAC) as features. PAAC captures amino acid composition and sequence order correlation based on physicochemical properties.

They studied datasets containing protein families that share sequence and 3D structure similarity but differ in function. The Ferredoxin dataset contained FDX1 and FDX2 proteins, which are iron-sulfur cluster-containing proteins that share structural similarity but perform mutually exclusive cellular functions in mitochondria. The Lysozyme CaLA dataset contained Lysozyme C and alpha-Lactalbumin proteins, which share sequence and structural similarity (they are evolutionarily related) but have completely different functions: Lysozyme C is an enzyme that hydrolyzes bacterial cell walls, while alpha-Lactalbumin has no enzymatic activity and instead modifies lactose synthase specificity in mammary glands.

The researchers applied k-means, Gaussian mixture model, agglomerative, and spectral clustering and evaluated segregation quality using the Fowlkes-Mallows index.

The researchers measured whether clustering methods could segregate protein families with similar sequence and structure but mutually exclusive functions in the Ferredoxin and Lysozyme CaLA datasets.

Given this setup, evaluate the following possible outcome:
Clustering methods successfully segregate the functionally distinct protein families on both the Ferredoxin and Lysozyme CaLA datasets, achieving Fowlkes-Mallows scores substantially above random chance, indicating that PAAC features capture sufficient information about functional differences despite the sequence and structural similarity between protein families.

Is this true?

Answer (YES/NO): YES